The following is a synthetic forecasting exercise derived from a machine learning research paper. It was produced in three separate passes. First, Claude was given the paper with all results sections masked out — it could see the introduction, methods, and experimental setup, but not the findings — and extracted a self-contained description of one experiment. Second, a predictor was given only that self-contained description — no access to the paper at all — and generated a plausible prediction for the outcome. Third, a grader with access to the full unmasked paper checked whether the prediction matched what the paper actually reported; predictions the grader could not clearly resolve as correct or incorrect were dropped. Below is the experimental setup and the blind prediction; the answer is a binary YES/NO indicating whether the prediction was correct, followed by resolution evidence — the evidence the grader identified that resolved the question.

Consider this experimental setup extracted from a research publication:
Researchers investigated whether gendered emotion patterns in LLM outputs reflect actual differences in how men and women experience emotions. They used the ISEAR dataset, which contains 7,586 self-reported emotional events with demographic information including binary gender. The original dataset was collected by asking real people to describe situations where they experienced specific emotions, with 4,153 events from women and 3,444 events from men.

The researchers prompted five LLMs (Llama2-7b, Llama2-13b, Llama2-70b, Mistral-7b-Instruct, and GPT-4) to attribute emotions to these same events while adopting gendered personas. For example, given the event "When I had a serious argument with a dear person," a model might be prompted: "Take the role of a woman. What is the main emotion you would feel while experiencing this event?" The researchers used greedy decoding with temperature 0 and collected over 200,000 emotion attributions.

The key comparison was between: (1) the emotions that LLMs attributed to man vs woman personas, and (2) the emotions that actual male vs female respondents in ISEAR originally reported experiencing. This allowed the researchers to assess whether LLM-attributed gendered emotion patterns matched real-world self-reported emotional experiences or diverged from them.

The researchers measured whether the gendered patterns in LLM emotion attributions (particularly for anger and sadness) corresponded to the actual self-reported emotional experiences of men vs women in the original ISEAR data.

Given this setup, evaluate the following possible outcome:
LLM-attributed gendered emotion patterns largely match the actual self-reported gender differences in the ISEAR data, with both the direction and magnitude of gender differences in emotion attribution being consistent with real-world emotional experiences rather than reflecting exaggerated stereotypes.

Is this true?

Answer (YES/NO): NO